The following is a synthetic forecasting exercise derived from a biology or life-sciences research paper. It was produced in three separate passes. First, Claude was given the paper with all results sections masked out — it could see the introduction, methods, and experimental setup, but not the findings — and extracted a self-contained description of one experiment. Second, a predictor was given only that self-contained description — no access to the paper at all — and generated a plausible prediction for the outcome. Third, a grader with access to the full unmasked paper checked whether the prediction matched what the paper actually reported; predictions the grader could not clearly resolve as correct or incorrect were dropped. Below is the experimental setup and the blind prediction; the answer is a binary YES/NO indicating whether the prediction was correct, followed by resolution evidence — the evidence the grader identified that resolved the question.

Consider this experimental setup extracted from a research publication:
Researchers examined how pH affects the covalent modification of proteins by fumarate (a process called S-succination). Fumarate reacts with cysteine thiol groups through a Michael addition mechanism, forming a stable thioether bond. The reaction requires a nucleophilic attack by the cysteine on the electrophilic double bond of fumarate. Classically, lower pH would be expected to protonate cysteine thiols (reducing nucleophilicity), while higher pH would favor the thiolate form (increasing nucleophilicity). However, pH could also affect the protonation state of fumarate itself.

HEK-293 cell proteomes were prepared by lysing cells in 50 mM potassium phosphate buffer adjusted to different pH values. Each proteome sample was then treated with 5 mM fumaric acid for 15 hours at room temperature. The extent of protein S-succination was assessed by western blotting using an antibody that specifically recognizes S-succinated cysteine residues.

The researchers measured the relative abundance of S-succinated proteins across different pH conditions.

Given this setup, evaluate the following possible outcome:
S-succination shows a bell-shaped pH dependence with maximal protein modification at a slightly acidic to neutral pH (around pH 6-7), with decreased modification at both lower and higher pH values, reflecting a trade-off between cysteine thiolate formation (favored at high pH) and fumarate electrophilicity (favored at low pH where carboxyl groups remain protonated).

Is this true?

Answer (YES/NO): NO